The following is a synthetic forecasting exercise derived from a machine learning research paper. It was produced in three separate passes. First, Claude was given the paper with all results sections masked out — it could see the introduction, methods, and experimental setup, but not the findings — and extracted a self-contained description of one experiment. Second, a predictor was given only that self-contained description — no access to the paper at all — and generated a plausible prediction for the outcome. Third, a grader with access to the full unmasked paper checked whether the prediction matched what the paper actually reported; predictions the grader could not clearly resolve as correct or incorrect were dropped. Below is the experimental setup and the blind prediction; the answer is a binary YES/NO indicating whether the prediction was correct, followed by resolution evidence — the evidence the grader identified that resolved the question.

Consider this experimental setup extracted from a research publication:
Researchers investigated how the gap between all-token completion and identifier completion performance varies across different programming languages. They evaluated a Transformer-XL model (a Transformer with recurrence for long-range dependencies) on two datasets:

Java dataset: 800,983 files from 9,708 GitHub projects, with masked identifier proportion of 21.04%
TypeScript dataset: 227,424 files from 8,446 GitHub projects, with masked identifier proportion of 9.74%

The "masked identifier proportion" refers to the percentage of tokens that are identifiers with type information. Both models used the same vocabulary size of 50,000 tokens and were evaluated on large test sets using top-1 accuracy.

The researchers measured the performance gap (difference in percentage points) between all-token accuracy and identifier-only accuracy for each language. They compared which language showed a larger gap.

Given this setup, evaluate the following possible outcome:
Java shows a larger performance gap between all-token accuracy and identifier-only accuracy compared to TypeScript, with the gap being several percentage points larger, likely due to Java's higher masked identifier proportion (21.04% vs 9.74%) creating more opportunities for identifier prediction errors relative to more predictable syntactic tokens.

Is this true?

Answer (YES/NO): NO